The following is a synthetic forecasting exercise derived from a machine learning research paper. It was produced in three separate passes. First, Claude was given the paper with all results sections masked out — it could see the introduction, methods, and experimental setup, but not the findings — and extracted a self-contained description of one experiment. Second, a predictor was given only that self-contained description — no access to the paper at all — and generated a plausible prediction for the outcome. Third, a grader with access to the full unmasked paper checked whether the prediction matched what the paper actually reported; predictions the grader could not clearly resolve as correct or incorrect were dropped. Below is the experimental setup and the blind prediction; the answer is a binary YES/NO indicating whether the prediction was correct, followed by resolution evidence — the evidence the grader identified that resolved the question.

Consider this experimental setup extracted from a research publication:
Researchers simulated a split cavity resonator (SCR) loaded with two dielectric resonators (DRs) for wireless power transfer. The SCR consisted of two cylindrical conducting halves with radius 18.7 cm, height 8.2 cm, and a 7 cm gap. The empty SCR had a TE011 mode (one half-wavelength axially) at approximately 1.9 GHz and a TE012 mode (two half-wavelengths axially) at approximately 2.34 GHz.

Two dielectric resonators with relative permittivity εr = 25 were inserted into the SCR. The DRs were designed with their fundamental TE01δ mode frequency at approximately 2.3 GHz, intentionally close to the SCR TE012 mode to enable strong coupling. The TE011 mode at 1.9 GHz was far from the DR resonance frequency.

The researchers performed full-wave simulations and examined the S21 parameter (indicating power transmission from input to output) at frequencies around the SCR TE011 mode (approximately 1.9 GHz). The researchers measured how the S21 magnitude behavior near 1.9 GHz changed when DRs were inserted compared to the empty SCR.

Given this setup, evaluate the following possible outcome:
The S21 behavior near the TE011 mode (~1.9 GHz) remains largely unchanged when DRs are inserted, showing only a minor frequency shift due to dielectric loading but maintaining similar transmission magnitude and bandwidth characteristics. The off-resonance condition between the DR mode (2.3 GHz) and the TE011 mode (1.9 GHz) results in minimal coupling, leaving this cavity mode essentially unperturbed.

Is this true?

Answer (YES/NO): NO